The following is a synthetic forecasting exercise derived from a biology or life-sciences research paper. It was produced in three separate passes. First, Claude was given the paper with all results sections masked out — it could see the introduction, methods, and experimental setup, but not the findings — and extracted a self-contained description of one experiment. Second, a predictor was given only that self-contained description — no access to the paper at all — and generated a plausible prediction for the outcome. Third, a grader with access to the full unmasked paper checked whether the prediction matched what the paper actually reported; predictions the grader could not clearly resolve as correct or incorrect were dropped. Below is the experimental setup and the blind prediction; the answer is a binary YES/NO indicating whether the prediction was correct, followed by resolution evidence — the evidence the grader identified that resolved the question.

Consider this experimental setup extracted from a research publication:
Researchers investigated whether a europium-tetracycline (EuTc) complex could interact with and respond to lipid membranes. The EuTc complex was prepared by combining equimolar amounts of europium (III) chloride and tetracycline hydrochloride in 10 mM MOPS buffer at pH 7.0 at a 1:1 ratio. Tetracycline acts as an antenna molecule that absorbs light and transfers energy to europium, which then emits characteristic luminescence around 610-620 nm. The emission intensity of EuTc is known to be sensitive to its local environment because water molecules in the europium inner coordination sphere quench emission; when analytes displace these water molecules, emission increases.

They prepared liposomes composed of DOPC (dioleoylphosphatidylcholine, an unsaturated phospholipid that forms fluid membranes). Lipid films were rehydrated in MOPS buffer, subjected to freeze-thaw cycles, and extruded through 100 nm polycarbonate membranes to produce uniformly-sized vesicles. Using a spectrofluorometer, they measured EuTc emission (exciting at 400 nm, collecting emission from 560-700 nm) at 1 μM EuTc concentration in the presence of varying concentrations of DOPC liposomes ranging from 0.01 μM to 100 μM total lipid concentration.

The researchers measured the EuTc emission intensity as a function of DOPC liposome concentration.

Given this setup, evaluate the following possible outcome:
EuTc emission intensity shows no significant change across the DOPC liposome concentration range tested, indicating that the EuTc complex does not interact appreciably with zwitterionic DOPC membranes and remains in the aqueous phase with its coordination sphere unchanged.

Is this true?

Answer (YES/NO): NO